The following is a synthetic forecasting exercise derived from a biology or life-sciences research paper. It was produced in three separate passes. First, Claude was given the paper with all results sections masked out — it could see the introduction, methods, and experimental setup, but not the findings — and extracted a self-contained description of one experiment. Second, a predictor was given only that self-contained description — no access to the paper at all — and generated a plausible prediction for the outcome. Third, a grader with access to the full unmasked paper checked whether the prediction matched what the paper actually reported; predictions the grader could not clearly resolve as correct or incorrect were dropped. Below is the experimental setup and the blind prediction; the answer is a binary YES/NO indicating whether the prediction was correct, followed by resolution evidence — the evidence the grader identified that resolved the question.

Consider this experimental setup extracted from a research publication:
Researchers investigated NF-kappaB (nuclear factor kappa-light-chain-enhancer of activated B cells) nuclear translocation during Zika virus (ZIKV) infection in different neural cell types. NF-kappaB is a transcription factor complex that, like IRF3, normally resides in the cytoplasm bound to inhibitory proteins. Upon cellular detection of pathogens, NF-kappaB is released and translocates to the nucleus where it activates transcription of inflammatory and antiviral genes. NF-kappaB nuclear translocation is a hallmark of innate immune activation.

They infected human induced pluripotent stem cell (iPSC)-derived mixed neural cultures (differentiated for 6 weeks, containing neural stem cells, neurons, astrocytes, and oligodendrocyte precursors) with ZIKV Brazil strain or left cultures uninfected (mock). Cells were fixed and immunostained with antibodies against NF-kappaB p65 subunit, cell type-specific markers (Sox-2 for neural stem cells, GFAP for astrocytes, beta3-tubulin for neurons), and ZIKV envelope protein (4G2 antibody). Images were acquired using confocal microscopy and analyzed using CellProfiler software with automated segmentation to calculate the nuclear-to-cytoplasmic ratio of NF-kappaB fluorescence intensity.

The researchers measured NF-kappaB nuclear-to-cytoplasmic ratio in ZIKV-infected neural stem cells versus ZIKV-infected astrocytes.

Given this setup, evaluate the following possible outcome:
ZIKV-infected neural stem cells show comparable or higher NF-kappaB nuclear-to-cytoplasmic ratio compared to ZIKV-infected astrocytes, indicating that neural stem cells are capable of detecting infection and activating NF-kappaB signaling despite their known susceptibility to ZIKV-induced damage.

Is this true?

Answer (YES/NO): NO